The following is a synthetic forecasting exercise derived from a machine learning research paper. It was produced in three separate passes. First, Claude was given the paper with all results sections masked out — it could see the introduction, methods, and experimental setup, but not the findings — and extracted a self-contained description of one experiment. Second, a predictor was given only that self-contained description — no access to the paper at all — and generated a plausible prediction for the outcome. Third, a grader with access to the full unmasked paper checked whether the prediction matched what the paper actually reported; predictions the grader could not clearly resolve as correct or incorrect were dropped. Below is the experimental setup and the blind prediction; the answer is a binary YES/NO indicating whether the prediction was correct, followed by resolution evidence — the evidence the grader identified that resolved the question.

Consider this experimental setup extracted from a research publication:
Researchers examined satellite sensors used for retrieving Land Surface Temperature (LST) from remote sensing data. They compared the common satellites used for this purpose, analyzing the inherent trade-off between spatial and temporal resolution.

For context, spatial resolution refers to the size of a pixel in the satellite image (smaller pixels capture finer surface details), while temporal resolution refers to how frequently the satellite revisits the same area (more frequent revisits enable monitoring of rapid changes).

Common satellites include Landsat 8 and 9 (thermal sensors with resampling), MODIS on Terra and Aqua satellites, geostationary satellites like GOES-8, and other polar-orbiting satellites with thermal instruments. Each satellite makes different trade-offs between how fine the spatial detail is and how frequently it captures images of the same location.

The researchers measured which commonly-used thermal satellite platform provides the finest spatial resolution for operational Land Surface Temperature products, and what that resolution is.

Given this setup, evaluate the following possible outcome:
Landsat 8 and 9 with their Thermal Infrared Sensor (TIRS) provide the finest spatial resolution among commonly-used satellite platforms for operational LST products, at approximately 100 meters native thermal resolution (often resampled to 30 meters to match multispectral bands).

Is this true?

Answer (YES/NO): NO